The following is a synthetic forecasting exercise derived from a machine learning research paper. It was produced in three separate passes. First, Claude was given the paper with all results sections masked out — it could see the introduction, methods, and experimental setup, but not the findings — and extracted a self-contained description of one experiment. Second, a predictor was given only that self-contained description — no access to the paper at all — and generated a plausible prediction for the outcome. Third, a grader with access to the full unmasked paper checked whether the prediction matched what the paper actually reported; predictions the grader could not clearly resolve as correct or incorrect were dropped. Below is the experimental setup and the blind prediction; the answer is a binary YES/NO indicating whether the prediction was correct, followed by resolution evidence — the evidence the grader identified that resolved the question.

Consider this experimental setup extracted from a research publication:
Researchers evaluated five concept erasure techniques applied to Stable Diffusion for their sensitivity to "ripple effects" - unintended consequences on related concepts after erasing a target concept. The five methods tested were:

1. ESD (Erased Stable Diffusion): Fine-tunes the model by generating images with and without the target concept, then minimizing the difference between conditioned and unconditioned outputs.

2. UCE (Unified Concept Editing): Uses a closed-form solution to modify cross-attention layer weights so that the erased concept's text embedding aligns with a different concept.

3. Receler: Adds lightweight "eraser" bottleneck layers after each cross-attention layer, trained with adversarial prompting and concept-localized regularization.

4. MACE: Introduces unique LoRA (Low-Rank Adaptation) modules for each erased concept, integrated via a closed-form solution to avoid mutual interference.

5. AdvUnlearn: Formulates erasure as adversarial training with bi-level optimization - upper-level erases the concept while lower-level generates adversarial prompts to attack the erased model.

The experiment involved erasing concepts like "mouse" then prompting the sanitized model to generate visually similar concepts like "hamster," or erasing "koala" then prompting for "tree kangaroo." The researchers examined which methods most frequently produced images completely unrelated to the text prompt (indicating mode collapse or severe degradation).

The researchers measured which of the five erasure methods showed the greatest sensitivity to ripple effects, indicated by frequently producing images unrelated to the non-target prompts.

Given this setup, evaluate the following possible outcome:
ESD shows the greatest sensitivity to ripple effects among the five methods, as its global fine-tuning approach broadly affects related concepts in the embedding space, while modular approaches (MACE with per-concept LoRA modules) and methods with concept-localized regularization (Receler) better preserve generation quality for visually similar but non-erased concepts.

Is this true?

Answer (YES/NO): NO